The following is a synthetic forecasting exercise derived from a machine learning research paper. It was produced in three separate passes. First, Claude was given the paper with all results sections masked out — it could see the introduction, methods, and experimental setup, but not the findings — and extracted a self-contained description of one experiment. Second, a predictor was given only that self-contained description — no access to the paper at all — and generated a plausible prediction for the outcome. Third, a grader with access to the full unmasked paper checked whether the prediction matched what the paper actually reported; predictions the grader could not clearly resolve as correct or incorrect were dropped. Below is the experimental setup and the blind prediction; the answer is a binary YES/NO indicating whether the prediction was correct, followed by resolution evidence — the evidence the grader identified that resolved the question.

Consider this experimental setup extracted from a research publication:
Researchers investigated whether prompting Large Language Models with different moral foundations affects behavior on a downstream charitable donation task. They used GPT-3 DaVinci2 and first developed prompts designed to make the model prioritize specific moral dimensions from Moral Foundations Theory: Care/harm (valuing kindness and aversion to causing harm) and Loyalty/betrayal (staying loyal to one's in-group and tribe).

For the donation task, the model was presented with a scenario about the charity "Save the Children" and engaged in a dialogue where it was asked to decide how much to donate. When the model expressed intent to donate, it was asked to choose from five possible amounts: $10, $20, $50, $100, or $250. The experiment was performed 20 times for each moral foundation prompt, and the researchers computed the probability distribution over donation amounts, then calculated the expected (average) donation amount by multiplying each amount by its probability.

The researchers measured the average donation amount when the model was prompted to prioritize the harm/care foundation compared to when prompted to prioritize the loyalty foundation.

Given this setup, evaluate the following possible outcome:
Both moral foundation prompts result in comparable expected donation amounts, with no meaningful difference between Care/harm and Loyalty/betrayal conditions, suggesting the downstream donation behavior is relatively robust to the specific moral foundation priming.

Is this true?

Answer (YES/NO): NO